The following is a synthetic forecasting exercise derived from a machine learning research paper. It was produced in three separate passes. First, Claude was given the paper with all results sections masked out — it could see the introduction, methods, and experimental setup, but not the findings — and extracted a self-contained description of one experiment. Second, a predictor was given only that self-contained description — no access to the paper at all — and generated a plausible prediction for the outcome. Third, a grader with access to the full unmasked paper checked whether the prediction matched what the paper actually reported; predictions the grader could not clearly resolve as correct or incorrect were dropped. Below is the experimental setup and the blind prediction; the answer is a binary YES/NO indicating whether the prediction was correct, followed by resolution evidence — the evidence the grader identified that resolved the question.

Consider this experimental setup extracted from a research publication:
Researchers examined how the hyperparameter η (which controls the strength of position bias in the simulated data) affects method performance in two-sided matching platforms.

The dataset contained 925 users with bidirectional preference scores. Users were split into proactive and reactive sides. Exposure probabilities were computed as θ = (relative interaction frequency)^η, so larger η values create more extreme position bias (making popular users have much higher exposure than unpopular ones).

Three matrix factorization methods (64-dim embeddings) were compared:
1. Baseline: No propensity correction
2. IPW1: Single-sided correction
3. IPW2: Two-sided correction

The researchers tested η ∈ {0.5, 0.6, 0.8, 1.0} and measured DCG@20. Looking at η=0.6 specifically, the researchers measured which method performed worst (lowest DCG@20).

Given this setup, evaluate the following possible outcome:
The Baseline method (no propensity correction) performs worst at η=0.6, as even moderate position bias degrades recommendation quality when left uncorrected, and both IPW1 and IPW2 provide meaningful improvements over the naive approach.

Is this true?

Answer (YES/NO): NO